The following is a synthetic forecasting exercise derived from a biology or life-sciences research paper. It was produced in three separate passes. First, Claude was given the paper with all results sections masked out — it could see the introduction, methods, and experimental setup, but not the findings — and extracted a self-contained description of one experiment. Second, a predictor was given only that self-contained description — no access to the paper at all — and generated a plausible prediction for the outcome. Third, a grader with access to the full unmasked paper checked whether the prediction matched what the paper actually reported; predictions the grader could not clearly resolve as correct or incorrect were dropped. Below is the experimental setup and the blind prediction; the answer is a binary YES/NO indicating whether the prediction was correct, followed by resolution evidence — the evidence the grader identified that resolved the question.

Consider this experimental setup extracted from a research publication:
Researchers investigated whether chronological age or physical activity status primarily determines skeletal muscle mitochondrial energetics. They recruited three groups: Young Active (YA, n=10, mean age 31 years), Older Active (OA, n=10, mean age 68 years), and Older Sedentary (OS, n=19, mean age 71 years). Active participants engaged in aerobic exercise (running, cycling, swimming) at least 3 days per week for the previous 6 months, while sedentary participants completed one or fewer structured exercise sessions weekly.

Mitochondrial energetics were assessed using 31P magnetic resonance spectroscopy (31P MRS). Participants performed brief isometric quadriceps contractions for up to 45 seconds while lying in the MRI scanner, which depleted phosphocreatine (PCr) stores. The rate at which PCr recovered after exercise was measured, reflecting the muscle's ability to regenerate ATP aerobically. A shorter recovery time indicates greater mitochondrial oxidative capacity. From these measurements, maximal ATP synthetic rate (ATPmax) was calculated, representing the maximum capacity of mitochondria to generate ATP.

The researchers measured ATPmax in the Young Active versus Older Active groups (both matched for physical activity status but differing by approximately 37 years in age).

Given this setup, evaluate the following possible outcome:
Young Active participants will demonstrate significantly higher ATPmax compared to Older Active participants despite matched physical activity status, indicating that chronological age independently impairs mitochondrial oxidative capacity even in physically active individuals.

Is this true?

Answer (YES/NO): NO